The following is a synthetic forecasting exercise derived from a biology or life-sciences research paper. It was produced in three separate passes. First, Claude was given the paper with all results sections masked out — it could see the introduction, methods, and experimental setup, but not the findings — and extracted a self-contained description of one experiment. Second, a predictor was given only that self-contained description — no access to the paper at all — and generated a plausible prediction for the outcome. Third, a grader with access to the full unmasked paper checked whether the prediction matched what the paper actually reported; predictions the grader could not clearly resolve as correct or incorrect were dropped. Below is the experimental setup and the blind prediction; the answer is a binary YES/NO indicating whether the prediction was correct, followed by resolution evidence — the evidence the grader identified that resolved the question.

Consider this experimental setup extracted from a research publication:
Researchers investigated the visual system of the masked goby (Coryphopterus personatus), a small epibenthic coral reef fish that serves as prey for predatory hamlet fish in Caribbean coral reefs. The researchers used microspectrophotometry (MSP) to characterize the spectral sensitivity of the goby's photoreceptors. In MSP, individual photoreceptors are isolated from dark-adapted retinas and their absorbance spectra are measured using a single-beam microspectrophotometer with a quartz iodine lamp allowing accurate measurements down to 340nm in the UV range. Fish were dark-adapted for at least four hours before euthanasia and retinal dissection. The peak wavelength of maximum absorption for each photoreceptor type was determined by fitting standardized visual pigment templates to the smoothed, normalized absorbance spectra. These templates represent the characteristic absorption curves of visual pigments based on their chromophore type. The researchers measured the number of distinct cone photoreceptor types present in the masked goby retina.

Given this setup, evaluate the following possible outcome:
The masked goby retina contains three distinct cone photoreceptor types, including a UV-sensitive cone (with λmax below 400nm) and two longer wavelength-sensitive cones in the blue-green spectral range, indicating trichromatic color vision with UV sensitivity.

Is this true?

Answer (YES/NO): NO